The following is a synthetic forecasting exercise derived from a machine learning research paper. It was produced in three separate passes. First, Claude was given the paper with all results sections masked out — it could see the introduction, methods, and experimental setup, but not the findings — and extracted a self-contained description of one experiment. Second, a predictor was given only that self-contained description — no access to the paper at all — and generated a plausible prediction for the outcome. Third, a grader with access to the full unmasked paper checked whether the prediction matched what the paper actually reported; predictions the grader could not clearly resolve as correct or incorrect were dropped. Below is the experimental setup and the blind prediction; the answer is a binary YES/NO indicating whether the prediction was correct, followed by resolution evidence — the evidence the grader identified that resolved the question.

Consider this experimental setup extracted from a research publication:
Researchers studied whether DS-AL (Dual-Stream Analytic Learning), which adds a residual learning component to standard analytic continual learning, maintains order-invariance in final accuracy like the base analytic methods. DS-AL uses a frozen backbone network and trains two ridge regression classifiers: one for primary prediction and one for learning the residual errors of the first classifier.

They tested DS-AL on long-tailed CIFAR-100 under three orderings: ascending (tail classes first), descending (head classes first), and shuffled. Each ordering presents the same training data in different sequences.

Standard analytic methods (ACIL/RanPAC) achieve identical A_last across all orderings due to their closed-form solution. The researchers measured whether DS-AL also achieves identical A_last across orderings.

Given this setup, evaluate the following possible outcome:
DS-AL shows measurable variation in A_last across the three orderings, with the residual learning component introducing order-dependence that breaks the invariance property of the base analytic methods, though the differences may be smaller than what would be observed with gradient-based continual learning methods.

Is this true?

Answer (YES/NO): YES